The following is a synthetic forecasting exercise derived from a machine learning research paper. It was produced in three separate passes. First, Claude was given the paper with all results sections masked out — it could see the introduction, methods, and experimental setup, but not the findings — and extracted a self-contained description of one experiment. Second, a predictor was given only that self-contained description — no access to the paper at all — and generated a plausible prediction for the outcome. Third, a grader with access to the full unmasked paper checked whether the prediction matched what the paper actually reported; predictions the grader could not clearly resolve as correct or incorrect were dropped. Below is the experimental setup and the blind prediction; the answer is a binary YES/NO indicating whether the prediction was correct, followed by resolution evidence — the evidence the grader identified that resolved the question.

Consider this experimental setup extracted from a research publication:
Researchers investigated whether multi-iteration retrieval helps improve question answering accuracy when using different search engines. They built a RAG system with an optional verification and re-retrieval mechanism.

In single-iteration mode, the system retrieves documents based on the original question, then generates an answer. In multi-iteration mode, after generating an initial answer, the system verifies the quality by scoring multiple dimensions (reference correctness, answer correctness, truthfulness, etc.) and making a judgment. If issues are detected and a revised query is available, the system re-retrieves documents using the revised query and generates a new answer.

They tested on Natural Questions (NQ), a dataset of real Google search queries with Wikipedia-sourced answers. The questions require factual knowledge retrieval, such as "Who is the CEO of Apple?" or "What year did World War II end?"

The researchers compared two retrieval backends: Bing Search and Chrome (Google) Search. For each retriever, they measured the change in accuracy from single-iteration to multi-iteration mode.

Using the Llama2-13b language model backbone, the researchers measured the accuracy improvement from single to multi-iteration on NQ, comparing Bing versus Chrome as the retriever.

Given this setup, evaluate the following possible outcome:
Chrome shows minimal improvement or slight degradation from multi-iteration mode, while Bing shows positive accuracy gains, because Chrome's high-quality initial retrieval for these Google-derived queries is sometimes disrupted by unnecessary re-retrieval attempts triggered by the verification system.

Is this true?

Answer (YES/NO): NO